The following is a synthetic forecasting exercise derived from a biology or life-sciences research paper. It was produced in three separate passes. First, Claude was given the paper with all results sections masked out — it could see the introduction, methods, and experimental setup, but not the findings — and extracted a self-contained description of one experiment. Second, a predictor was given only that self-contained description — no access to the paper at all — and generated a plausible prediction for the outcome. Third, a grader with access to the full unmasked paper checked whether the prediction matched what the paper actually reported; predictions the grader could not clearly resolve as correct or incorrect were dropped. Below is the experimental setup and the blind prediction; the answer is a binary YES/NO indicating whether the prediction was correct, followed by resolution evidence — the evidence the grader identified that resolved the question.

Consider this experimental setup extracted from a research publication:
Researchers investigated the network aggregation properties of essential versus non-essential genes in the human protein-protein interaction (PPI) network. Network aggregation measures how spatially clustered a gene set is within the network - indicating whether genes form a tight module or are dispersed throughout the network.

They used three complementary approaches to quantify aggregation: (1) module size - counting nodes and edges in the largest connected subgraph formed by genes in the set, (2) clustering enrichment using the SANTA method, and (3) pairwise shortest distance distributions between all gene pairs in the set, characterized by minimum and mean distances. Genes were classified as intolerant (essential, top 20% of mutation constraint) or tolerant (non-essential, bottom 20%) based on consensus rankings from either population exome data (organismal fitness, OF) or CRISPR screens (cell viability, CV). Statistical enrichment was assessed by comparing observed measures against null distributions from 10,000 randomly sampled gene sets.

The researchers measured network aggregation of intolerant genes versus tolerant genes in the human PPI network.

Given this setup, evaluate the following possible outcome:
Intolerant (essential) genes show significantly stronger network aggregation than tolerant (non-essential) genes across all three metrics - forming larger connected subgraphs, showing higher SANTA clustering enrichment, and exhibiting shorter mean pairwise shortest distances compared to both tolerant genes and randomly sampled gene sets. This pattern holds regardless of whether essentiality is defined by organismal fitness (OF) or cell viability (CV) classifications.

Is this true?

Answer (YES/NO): YES